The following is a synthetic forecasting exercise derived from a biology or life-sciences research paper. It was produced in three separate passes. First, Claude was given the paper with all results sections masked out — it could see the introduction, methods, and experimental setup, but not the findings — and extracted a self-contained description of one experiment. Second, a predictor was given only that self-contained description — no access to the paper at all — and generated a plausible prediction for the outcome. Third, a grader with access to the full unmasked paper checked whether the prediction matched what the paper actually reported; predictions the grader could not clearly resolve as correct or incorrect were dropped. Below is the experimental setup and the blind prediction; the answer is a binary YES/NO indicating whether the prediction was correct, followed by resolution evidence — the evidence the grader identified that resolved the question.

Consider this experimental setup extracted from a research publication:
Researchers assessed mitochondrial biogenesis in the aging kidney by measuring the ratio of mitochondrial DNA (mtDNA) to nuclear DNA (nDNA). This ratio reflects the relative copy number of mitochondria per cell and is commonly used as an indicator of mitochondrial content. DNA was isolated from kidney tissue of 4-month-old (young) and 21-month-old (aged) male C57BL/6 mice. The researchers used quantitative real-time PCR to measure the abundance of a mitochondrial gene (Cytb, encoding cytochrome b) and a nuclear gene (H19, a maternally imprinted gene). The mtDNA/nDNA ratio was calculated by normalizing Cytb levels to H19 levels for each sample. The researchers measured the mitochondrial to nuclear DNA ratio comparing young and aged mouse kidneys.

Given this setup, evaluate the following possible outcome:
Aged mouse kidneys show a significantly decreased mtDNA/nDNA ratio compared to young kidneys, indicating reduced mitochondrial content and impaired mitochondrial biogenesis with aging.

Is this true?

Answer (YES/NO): YES